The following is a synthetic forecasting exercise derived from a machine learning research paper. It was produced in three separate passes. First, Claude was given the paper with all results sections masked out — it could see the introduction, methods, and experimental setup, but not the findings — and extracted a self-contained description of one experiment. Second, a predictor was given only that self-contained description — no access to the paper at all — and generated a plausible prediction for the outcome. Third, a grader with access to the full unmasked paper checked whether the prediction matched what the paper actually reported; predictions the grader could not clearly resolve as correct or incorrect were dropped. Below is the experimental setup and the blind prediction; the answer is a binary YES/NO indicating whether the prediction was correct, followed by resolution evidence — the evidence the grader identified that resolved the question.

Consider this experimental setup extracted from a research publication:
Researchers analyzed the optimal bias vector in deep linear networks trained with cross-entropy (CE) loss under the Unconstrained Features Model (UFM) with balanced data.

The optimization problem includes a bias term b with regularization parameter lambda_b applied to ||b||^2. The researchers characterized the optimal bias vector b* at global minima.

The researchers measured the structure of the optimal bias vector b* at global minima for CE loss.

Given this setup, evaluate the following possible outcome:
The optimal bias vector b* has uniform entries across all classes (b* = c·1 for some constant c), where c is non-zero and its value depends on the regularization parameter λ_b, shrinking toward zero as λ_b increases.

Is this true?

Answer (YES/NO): NO